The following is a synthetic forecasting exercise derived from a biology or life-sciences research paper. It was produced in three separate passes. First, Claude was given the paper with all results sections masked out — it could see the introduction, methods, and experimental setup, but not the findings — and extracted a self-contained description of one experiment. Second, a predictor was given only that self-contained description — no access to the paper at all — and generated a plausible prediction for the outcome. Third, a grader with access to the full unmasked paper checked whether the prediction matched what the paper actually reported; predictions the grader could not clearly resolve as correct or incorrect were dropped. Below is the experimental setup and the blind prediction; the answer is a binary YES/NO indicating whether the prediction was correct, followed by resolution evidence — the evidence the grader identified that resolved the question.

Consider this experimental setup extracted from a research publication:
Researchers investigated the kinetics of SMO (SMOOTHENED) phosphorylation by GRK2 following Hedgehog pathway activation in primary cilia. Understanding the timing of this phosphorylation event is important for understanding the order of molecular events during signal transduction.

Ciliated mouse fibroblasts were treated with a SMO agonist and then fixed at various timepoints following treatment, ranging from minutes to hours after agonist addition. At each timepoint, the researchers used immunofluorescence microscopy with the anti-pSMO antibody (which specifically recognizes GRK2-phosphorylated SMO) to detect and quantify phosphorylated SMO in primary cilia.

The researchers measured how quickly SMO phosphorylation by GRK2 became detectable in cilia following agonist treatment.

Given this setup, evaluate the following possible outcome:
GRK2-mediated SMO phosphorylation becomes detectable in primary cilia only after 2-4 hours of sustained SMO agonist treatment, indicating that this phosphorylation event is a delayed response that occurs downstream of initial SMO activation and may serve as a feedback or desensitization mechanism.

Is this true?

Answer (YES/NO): NO